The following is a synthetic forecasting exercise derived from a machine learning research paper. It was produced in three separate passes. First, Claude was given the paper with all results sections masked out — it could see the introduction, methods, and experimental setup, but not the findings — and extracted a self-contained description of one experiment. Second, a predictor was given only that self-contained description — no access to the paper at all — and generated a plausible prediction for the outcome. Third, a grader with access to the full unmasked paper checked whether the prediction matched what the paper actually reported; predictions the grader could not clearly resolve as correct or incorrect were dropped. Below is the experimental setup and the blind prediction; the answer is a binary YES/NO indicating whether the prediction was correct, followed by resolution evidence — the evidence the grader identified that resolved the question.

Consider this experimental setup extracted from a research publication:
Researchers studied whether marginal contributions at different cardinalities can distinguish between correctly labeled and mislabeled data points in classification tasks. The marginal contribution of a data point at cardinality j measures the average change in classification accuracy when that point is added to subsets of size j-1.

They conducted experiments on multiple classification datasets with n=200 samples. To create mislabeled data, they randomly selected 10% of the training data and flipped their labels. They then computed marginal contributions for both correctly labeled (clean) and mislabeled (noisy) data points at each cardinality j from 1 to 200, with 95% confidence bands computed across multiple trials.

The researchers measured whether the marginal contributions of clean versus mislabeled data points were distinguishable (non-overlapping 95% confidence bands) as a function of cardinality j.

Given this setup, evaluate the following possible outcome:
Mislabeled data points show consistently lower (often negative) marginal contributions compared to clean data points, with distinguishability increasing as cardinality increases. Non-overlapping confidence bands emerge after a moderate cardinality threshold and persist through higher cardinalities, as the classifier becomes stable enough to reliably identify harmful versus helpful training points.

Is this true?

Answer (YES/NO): NO